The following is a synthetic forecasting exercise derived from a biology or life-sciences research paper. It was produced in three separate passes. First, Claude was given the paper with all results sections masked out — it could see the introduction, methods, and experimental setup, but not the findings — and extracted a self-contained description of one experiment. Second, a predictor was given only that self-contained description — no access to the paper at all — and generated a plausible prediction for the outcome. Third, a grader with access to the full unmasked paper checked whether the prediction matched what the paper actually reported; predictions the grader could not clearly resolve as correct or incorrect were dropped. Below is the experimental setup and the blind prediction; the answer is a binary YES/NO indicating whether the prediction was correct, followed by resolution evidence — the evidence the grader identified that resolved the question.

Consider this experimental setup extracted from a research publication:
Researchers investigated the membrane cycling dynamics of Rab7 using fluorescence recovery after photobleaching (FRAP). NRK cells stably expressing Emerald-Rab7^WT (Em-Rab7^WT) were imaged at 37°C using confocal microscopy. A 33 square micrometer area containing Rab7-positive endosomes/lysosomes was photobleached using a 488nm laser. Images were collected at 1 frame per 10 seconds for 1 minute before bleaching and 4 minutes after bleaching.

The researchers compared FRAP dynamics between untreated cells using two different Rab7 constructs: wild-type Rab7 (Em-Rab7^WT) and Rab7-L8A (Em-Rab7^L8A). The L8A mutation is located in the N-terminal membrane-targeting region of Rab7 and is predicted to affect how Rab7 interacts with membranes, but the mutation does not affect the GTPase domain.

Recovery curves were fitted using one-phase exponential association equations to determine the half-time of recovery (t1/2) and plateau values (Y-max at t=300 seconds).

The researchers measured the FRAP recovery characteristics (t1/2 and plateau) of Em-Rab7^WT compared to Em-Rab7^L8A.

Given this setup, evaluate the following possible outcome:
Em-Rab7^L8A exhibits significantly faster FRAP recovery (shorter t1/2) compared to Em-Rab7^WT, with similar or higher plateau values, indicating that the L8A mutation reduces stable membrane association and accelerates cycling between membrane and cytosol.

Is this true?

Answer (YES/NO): NO